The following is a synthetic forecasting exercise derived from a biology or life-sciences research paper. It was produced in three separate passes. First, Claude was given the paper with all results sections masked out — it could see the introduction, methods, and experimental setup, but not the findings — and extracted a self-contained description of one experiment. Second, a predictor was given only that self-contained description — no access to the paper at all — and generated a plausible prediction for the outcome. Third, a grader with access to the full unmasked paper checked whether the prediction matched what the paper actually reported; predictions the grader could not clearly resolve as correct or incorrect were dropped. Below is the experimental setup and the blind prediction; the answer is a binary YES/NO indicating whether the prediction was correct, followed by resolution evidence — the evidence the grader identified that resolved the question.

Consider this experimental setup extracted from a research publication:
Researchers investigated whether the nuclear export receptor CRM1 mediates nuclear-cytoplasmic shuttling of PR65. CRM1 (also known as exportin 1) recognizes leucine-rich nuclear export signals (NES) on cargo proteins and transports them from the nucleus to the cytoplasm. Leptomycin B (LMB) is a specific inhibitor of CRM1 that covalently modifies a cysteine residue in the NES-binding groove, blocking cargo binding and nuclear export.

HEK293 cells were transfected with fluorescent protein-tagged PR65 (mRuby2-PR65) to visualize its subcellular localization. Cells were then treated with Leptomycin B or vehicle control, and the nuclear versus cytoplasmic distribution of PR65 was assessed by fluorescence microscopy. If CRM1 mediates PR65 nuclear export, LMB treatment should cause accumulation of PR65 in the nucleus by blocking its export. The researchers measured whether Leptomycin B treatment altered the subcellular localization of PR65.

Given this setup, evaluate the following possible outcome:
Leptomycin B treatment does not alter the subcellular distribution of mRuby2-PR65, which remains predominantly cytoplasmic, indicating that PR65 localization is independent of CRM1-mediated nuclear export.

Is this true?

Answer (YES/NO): NO